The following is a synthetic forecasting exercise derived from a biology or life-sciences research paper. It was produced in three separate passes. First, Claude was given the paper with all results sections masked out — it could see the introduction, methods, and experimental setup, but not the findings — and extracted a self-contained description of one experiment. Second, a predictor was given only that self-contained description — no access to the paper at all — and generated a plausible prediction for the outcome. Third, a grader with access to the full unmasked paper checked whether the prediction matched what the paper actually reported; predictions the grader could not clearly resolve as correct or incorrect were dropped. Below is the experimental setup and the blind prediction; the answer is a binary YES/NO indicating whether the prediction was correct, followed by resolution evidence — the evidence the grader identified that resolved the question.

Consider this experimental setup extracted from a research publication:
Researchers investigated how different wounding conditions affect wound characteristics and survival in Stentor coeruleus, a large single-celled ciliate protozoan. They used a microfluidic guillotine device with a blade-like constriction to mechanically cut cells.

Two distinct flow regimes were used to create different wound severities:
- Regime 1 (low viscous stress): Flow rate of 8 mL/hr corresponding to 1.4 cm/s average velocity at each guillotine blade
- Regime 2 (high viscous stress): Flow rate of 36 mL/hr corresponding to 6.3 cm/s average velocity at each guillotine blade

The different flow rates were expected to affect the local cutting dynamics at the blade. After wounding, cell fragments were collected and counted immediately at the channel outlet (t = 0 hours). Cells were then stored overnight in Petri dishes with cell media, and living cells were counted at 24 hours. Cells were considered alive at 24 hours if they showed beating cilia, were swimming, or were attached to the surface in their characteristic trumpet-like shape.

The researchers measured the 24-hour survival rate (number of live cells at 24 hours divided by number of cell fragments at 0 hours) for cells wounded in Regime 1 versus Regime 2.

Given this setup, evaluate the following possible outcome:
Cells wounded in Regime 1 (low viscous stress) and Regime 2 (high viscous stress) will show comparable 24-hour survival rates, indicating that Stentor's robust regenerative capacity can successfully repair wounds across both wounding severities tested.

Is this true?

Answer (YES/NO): NO